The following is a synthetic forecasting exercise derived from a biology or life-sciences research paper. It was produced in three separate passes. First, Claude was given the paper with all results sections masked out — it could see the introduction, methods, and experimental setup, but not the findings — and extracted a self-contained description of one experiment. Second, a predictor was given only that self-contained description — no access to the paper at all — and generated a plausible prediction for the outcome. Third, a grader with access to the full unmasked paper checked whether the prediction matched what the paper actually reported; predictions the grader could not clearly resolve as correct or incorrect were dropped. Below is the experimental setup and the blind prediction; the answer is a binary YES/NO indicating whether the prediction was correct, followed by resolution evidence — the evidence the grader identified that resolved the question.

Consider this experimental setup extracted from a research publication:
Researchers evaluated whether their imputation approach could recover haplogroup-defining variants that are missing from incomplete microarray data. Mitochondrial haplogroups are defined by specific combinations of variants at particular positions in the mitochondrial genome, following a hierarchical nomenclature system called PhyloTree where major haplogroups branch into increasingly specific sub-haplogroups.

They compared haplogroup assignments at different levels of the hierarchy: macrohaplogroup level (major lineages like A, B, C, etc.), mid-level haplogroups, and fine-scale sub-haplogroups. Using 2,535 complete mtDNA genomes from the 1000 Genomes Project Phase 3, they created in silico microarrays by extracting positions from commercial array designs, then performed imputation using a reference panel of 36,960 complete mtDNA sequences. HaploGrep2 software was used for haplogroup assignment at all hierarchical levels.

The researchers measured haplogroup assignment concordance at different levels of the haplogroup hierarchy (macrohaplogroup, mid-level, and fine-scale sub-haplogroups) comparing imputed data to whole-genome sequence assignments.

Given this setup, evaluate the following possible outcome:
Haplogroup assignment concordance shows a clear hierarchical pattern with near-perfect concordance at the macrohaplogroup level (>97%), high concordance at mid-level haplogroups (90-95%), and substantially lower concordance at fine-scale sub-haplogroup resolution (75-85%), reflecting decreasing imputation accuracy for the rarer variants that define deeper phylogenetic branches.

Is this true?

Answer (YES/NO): NO